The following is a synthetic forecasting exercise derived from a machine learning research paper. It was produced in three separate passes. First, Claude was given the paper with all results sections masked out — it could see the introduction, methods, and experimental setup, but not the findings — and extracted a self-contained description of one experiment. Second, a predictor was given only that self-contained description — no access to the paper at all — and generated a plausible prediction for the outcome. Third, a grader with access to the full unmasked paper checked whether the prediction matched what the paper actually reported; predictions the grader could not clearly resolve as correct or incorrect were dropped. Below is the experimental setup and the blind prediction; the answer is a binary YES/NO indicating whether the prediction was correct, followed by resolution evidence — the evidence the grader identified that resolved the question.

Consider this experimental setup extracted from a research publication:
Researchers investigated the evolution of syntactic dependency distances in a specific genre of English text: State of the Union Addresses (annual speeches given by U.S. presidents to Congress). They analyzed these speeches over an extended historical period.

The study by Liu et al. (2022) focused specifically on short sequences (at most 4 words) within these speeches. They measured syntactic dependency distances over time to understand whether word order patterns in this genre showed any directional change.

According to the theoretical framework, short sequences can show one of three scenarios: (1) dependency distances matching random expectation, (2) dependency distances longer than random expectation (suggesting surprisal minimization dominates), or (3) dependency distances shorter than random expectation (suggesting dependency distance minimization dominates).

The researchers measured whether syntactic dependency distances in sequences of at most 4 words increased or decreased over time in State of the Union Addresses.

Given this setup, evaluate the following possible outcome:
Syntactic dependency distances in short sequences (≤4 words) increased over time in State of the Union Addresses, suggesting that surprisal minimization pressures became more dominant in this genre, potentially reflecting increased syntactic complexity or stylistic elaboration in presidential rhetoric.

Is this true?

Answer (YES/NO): YES